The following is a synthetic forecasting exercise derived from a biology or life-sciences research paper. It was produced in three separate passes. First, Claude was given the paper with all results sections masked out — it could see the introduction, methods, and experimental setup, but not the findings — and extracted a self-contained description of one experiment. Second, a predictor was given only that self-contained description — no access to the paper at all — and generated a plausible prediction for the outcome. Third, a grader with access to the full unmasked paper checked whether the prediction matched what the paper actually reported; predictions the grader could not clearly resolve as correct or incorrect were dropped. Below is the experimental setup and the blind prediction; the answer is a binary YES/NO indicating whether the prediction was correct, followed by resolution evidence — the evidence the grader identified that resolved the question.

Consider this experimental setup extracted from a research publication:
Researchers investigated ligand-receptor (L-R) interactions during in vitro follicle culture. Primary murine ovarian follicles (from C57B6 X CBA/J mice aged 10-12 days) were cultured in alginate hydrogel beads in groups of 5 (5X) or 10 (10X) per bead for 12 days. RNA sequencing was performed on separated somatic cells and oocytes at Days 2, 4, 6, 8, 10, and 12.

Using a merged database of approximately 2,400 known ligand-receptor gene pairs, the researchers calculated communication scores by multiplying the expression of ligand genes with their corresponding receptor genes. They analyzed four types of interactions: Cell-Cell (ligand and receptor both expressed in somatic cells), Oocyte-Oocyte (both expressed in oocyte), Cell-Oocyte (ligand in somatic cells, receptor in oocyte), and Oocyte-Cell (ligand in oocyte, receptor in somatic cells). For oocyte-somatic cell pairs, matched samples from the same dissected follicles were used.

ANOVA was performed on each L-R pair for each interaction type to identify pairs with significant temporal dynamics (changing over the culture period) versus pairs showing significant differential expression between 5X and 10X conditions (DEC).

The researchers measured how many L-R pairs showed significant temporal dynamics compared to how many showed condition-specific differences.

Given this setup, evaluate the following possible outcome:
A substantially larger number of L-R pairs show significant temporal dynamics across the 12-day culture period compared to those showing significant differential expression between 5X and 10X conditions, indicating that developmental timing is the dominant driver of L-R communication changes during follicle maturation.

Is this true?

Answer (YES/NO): YES